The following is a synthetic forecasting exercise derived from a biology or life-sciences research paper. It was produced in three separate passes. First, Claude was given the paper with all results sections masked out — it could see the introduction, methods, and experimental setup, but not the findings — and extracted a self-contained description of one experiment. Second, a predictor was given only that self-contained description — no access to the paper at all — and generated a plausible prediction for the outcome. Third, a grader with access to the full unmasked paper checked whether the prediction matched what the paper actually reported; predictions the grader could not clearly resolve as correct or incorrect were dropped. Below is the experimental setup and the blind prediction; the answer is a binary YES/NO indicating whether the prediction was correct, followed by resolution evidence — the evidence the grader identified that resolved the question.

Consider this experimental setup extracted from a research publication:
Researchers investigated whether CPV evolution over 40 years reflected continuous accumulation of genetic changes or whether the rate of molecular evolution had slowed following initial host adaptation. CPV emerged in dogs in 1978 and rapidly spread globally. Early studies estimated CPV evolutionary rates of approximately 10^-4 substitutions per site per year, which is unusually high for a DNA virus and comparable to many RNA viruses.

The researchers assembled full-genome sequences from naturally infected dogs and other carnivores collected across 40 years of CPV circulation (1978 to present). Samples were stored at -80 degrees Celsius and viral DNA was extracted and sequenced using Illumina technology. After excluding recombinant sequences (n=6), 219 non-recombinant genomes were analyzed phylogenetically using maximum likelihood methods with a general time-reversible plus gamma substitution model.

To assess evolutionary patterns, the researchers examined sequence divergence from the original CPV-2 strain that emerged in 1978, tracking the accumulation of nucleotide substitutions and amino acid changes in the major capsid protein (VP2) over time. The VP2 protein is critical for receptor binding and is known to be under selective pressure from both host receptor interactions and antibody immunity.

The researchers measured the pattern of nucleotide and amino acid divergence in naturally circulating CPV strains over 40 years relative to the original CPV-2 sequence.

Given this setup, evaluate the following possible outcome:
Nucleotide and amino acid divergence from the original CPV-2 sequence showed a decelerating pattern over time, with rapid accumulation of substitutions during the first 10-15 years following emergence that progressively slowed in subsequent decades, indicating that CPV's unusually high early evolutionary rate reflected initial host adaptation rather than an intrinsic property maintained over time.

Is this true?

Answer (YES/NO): NO